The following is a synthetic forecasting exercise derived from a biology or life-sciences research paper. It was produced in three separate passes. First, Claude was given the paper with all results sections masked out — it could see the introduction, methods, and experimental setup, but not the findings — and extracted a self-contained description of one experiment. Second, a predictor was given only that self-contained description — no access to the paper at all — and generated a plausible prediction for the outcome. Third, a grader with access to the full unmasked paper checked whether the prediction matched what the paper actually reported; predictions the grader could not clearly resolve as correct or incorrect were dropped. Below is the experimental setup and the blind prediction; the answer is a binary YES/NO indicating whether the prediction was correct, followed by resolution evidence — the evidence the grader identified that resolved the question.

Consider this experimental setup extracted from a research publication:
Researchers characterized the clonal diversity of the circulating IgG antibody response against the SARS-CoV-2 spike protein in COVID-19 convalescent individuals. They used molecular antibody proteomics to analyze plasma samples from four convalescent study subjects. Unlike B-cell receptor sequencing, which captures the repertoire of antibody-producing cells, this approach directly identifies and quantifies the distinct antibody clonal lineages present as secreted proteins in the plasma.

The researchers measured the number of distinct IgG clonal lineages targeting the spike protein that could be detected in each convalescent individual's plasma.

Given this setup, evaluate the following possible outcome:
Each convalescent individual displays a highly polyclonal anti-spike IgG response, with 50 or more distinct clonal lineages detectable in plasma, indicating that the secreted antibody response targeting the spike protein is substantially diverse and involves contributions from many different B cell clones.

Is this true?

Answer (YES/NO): NO